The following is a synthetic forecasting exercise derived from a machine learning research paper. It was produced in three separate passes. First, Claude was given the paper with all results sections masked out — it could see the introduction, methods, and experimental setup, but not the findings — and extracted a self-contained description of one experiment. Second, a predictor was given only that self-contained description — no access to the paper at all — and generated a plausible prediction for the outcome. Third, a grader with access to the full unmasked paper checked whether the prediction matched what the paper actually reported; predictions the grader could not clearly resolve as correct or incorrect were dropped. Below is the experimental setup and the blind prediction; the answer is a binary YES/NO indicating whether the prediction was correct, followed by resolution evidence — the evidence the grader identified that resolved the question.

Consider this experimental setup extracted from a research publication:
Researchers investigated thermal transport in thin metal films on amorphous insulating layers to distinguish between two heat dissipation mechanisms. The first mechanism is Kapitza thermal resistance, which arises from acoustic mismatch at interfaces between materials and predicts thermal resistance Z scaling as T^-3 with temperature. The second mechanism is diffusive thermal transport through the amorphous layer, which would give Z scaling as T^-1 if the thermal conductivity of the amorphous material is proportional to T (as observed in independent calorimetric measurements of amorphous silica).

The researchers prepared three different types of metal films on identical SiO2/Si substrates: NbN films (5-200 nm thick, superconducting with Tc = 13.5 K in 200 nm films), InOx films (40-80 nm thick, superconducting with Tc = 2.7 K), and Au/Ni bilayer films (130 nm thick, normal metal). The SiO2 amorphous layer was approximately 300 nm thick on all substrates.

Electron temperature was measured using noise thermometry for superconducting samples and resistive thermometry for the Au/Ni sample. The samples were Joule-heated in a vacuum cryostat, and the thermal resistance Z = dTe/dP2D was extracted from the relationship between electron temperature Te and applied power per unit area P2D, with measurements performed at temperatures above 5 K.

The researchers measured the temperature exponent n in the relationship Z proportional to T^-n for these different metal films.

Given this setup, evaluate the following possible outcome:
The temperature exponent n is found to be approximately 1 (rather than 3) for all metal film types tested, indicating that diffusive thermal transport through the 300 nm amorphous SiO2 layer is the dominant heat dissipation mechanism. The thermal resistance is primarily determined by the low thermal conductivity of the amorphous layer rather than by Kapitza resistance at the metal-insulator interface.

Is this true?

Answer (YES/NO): YES